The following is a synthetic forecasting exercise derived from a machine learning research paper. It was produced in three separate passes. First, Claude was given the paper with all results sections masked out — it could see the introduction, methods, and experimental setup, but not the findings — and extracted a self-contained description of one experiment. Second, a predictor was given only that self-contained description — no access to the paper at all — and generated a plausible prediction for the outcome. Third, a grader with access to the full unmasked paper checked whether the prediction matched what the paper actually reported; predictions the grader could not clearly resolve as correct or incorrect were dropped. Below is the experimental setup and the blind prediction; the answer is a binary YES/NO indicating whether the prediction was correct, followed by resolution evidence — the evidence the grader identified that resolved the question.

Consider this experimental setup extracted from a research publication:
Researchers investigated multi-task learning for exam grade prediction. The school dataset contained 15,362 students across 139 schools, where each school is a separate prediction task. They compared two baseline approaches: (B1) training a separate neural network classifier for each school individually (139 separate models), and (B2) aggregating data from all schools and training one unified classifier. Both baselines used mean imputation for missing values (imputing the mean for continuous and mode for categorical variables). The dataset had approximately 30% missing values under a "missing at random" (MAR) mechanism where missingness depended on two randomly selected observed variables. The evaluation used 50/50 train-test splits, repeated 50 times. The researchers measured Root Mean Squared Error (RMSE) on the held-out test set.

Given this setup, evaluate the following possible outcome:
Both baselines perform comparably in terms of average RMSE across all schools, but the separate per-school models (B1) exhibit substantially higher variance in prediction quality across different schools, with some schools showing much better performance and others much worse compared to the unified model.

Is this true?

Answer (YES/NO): NO